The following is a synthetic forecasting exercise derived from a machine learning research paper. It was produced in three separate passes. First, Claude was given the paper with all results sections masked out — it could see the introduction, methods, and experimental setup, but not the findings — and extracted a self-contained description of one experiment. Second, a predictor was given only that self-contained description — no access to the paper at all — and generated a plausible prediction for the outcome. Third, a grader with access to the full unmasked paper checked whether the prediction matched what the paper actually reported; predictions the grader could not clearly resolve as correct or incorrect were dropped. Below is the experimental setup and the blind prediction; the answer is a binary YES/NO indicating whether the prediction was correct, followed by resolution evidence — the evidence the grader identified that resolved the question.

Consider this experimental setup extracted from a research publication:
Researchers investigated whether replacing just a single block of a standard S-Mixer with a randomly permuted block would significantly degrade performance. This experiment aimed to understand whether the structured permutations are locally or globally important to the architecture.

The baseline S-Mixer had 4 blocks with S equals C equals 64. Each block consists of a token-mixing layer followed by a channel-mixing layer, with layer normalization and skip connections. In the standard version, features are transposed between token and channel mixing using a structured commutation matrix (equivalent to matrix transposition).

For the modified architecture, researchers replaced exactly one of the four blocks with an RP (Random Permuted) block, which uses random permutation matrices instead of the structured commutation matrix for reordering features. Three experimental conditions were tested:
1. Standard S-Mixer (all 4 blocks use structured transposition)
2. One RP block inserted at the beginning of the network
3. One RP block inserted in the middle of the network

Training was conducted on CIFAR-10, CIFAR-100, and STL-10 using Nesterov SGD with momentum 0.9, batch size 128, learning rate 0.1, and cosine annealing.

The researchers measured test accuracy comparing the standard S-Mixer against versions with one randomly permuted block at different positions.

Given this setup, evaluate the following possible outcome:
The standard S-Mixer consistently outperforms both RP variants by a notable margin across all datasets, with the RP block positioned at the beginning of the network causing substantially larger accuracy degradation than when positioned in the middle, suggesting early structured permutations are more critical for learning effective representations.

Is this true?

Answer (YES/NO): NO